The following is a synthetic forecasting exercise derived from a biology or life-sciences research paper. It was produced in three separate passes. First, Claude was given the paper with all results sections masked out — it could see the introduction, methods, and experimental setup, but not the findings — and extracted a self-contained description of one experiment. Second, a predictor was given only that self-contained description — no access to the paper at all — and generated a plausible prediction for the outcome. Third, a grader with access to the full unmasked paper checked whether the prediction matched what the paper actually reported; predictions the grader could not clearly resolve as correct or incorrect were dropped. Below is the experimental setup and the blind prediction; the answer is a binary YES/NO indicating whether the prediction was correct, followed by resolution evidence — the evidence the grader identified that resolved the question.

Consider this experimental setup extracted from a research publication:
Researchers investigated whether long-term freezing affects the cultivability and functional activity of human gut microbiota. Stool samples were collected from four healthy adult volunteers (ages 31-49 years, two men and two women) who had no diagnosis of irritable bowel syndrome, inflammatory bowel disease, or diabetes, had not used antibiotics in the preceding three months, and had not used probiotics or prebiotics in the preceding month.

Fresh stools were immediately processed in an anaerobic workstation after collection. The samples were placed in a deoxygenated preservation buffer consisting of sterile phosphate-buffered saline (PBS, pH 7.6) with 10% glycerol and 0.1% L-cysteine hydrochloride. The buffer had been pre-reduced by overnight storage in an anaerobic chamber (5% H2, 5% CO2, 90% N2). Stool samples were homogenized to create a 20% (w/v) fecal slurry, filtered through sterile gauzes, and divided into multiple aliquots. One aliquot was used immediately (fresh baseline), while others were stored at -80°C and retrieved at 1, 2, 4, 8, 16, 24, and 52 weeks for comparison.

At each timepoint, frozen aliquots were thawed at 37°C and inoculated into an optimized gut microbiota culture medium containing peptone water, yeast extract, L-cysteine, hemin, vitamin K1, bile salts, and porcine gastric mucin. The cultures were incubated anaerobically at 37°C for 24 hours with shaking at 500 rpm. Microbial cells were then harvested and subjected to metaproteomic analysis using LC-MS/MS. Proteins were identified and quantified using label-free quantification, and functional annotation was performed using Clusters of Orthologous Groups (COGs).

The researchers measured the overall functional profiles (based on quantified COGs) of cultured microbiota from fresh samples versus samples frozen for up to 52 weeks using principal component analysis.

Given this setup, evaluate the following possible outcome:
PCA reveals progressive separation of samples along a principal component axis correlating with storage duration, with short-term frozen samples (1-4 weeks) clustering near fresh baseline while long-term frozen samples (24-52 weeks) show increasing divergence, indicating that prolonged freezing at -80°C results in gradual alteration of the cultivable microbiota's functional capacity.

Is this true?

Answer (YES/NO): NO